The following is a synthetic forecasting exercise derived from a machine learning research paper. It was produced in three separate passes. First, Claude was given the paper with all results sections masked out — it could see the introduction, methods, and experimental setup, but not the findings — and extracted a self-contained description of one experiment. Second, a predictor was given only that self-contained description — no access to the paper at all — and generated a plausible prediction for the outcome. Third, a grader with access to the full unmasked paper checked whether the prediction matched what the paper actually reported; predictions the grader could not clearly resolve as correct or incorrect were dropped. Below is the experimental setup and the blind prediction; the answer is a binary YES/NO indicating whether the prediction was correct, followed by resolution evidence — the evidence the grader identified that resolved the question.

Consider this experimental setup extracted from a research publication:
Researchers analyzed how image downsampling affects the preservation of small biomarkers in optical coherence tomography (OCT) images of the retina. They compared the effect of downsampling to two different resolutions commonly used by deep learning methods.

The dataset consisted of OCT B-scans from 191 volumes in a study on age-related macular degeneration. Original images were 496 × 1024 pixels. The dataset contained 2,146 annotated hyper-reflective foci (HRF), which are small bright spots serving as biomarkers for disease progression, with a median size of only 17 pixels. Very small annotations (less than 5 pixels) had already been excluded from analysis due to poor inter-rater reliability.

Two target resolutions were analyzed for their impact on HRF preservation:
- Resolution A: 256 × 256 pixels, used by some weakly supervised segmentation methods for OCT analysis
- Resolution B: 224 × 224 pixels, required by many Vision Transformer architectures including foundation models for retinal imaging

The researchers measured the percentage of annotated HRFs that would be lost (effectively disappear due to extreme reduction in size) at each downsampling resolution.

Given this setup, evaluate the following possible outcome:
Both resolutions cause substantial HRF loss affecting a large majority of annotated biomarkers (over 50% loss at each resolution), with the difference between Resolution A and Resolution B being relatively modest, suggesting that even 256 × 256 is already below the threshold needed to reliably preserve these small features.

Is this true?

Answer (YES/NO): NO